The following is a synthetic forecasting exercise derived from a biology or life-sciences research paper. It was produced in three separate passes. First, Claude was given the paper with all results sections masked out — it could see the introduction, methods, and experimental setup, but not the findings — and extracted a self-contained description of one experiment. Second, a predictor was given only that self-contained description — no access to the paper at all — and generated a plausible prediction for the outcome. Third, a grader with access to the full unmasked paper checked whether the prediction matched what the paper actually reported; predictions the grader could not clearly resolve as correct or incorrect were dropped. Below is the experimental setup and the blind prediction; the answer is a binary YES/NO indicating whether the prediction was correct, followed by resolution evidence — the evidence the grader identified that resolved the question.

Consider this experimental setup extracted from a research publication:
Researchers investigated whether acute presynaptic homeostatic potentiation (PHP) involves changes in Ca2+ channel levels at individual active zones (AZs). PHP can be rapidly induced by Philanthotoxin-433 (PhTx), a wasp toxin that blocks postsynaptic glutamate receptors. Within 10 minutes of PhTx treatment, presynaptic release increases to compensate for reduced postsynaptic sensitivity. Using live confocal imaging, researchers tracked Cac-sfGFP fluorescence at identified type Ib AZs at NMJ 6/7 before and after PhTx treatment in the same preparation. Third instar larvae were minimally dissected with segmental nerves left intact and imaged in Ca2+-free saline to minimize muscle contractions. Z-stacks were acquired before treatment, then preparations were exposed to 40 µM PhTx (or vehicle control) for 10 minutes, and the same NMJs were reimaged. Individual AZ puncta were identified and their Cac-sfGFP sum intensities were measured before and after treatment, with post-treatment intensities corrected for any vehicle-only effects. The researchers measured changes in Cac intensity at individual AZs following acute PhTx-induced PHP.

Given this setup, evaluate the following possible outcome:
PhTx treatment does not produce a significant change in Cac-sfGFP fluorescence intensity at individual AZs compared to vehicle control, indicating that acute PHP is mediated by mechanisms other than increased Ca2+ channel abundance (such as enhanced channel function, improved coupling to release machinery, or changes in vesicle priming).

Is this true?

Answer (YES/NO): NO